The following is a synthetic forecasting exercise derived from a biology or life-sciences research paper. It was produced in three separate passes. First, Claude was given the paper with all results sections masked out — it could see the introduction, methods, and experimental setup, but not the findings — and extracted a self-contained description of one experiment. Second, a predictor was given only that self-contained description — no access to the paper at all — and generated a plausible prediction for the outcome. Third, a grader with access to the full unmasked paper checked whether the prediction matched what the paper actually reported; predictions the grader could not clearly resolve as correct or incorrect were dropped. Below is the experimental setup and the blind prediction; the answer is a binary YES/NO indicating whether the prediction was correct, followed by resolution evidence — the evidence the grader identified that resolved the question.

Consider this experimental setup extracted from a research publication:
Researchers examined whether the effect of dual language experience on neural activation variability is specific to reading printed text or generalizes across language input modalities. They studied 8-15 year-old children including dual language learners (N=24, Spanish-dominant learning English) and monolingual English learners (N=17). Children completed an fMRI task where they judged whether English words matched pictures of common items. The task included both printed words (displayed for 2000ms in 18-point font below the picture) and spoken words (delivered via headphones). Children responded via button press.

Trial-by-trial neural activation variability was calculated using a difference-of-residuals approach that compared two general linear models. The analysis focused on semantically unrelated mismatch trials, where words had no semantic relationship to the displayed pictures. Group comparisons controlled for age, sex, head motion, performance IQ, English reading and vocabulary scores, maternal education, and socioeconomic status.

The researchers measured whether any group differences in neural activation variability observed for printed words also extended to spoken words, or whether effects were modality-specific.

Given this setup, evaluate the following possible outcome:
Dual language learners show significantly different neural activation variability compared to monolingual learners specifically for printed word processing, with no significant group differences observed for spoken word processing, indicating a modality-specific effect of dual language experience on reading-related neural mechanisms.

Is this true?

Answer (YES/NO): YES